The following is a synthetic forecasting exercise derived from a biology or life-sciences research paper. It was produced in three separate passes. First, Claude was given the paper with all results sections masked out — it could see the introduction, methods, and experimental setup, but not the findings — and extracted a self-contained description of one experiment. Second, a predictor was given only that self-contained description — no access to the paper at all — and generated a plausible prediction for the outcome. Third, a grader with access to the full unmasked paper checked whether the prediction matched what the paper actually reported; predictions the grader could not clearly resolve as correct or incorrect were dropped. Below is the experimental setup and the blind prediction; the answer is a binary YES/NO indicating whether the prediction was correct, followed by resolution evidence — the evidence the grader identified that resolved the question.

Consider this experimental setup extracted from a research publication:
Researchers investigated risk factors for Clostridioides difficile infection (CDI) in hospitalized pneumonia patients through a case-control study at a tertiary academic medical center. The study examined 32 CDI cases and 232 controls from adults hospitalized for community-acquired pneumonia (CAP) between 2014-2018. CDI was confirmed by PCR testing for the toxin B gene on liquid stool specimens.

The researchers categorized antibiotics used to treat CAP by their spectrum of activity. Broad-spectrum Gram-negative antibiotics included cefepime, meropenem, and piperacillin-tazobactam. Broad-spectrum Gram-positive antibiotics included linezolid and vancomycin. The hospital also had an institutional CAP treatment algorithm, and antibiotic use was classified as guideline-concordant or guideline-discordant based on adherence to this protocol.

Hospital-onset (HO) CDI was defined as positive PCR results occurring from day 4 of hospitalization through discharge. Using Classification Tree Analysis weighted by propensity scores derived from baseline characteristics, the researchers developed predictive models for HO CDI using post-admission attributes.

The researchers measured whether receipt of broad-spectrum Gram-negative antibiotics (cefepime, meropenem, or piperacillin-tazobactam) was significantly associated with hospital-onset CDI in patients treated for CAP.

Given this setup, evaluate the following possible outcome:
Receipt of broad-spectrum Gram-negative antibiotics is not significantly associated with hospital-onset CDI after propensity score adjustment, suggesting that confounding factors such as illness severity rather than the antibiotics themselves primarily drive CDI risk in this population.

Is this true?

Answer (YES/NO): NO